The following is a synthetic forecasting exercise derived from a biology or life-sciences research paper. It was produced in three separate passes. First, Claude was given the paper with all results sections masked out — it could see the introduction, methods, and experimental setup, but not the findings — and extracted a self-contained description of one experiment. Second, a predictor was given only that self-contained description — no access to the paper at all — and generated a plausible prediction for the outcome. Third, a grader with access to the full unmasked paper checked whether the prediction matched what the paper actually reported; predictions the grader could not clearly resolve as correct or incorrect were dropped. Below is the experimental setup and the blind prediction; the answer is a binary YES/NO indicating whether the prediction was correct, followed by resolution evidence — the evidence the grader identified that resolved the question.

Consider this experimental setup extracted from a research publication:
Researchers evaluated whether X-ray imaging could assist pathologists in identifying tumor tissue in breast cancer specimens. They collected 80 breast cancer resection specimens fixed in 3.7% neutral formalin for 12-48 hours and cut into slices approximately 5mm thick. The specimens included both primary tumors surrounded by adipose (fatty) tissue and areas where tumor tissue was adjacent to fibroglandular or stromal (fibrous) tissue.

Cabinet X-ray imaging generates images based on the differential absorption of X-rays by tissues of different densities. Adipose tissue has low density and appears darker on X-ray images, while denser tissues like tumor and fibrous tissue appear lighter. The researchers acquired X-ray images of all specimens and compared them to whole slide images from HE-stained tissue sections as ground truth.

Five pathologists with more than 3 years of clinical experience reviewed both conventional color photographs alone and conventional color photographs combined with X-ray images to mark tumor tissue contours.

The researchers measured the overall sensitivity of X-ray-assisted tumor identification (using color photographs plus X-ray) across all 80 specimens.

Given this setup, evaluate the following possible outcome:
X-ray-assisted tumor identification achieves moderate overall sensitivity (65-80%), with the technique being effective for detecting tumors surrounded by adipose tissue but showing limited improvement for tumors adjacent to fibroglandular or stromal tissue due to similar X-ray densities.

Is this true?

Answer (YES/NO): NO